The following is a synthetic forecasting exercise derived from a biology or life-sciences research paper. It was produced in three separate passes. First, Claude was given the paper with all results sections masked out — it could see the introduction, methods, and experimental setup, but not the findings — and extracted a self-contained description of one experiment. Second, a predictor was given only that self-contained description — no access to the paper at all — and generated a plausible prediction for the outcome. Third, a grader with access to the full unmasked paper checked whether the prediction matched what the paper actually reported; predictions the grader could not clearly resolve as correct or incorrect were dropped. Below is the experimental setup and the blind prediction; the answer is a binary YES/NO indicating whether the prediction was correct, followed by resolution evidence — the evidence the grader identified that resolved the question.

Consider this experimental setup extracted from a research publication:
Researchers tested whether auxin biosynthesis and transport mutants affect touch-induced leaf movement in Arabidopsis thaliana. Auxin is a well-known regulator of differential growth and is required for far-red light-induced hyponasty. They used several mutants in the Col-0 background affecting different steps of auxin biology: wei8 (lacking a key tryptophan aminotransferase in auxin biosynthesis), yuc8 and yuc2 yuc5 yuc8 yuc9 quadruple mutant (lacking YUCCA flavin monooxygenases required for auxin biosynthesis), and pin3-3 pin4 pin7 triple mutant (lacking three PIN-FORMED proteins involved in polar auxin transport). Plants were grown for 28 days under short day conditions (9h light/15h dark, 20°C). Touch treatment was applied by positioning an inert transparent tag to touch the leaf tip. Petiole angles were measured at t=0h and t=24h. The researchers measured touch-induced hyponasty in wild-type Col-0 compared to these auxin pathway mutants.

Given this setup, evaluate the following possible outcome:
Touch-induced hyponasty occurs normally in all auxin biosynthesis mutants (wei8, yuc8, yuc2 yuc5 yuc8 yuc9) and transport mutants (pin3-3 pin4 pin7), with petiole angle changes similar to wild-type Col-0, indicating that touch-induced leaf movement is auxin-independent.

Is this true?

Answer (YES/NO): YES